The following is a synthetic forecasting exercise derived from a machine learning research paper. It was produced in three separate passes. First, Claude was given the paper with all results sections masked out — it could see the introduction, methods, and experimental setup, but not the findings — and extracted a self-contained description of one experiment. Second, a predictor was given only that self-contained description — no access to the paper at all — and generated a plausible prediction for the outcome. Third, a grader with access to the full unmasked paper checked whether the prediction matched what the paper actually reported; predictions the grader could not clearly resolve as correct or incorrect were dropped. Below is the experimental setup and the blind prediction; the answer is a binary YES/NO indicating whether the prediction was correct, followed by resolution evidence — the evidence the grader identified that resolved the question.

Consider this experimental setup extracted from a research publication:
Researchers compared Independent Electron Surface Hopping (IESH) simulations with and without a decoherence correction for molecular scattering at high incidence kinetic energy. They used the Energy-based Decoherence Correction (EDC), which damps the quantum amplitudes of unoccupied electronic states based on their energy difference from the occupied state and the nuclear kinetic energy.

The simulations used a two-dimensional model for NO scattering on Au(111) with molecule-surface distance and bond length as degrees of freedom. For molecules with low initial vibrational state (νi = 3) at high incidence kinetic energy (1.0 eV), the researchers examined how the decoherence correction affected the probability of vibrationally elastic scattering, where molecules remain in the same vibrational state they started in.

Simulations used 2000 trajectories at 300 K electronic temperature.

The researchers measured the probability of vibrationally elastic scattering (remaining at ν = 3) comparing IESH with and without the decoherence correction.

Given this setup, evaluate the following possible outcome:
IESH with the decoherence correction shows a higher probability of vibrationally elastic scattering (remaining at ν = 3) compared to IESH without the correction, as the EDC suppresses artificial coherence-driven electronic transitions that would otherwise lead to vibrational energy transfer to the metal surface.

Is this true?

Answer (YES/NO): YES